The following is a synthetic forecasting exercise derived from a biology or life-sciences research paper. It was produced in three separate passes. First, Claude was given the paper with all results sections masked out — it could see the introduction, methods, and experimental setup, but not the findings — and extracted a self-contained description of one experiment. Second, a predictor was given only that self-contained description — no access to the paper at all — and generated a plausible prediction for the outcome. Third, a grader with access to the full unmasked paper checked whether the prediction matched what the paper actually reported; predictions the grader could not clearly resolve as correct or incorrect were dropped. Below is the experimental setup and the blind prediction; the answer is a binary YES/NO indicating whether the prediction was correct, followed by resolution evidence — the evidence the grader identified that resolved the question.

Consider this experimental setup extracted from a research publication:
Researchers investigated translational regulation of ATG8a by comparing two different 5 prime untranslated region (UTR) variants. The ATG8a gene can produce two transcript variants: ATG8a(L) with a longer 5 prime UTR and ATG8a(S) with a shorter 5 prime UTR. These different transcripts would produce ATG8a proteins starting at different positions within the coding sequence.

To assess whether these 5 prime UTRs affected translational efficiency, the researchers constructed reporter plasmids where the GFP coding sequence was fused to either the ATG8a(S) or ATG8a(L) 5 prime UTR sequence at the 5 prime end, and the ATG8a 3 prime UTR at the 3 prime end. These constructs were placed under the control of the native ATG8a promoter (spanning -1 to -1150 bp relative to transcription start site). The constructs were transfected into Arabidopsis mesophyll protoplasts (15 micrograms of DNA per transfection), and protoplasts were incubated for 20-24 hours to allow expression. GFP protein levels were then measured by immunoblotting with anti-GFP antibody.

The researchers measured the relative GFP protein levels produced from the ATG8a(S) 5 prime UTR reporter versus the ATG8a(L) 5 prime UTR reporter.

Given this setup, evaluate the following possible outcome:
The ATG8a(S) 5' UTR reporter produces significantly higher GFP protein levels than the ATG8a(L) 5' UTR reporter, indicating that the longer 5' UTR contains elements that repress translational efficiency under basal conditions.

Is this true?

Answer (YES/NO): NO